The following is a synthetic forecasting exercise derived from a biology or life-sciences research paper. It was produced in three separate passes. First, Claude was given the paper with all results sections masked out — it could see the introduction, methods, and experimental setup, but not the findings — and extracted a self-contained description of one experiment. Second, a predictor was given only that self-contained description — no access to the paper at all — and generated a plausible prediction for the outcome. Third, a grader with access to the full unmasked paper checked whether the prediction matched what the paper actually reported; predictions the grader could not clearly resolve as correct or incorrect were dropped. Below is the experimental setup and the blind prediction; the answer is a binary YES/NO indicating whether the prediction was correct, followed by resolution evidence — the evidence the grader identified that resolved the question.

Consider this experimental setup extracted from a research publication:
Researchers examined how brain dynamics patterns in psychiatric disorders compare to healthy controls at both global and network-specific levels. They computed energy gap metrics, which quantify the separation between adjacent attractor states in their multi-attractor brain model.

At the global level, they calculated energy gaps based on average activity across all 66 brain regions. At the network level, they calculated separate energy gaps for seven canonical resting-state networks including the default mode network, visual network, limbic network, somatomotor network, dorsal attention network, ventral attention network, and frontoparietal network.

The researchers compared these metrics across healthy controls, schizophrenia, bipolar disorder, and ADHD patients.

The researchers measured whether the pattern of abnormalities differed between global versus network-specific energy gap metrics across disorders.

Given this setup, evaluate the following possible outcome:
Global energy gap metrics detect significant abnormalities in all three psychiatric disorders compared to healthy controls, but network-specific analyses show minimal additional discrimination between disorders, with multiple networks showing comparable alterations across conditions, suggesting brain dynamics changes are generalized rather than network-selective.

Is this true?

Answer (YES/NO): NO